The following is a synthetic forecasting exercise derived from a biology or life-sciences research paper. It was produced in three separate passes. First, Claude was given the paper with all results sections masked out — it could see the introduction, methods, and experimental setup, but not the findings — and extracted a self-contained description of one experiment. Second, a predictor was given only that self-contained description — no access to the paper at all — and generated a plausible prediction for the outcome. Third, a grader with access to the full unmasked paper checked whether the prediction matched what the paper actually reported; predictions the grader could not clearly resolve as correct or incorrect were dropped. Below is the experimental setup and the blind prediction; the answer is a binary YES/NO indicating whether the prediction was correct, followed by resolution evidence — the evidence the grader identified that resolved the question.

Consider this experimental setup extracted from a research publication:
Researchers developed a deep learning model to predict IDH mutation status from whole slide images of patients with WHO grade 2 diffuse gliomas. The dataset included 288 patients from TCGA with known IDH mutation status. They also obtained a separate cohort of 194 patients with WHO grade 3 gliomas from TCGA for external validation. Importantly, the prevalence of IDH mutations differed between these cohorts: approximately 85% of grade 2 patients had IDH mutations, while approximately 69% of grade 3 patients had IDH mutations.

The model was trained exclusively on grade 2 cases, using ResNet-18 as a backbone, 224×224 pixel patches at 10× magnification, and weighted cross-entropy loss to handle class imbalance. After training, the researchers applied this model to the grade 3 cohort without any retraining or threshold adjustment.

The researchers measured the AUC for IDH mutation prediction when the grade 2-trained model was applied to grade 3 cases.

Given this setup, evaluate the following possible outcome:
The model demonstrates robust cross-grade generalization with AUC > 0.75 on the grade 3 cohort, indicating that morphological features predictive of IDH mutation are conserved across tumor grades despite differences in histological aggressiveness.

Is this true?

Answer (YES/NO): YES